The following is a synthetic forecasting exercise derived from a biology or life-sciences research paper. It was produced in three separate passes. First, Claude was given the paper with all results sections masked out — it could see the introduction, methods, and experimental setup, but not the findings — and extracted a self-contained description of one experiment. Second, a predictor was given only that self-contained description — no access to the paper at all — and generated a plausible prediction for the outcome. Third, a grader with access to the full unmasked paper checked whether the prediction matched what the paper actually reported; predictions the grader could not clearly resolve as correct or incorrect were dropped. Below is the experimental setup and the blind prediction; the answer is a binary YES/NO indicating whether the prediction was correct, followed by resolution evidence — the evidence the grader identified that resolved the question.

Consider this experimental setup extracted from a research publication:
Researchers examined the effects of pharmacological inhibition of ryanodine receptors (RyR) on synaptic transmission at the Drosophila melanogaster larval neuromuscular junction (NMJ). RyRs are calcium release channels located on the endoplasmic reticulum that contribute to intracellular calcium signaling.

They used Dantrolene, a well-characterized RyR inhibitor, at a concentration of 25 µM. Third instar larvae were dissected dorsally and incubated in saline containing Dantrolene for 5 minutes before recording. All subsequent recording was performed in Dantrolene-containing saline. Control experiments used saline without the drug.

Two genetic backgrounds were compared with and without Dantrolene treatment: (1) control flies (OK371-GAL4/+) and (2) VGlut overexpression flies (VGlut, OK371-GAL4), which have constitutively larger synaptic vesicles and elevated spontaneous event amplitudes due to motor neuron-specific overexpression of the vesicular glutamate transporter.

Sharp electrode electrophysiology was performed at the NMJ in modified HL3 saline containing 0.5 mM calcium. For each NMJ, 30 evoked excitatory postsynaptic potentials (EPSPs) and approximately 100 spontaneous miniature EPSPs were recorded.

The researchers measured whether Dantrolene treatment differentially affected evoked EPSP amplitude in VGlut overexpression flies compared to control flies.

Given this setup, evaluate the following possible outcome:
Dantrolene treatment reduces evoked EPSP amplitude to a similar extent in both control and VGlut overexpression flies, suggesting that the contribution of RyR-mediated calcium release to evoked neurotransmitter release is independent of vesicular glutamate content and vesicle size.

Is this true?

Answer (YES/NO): NO